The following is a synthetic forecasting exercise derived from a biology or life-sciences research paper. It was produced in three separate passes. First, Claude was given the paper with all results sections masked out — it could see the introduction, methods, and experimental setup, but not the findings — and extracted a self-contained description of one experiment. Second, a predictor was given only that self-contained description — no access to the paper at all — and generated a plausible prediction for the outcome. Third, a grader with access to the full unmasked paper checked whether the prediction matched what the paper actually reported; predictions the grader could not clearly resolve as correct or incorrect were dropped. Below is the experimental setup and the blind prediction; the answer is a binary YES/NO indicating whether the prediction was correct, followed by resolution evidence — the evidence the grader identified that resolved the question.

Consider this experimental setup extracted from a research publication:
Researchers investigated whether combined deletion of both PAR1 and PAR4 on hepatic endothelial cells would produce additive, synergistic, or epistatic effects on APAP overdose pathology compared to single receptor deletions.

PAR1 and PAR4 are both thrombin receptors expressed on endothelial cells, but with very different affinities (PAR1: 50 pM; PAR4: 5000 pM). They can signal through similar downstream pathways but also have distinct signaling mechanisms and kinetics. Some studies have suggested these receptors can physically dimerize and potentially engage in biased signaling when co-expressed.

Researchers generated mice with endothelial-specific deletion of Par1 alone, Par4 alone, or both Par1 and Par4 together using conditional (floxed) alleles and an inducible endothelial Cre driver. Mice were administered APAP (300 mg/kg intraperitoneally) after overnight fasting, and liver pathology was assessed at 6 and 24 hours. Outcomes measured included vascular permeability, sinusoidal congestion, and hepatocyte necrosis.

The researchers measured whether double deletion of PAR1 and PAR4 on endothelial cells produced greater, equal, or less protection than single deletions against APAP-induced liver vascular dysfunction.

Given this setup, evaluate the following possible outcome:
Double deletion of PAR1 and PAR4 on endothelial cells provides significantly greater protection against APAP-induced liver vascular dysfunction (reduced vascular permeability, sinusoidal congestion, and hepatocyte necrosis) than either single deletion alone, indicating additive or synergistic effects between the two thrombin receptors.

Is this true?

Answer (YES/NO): NO